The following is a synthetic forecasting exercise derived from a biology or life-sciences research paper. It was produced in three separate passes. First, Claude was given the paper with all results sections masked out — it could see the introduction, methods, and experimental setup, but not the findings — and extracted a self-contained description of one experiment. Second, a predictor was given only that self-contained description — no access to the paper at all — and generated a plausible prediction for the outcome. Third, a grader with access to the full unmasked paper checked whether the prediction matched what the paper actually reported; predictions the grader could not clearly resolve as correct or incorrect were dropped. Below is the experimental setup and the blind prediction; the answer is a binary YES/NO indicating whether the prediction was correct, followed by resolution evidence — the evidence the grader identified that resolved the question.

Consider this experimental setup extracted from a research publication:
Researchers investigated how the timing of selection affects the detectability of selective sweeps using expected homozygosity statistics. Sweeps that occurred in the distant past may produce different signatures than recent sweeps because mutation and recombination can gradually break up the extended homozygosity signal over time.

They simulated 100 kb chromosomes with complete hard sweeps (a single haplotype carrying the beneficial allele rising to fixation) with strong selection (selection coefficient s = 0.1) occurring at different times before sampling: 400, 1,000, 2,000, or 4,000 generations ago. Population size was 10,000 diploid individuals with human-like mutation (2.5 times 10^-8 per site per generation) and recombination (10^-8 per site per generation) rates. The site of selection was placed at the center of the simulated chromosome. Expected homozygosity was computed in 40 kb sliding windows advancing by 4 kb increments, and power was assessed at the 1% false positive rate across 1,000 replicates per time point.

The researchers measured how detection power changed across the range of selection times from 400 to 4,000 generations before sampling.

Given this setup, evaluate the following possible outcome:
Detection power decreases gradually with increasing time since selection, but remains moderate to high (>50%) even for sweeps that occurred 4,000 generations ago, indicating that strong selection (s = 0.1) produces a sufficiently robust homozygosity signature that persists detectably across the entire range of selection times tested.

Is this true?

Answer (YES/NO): NO